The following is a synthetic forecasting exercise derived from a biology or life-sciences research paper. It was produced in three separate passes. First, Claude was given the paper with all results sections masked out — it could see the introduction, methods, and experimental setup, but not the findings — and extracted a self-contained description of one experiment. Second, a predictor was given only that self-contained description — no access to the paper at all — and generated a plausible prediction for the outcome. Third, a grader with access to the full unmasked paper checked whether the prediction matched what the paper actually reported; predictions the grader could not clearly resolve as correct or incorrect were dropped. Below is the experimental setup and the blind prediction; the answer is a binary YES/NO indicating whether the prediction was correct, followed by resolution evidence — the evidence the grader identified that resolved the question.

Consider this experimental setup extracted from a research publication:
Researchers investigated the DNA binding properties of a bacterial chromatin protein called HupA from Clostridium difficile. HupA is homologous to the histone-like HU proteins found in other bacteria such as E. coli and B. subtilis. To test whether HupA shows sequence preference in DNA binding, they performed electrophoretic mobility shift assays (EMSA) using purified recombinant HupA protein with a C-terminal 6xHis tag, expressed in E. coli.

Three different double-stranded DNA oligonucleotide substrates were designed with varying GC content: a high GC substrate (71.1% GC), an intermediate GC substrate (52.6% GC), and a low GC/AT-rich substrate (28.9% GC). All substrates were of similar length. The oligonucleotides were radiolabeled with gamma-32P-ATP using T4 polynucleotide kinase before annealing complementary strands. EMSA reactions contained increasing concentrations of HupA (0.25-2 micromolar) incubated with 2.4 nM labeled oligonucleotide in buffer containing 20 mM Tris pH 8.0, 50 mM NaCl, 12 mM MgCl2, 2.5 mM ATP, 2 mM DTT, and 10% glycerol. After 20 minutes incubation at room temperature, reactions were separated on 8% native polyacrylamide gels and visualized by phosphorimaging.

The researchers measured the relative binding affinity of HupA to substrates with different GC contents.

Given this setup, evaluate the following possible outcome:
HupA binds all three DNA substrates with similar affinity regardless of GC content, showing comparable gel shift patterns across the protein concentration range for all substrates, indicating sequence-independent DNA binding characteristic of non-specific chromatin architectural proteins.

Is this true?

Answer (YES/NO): YES